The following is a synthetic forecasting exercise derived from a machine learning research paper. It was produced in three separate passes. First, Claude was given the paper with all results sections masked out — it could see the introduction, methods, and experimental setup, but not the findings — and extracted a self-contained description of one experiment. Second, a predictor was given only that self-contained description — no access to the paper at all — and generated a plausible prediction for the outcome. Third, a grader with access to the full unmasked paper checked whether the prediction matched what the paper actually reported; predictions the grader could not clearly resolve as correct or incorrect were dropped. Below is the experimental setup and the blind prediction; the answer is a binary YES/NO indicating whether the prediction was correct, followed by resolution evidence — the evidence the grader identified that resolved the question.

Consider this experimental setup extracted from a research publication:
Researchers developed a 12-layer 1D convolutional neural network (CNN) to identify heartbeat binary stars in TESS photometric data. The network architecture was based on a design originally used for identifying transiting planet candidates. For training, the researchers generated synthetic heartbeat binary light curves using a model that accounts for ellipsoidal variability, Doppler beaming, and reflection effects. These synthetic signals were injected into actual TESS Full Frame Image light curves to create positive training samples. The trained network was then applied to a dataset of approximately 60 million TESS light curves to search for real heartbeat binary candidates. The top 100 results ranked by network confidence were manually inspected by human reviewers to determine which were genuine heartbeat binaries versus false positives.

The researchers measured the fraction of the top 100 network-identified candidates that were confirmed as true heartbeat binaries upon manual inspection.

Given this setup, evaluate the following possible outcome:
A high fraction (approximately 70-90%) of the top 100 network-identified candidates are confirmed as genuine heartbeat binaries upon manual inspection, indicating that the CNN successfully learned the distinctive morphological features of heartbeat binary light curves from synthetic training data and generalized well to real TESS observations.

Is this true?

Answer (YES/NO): NO